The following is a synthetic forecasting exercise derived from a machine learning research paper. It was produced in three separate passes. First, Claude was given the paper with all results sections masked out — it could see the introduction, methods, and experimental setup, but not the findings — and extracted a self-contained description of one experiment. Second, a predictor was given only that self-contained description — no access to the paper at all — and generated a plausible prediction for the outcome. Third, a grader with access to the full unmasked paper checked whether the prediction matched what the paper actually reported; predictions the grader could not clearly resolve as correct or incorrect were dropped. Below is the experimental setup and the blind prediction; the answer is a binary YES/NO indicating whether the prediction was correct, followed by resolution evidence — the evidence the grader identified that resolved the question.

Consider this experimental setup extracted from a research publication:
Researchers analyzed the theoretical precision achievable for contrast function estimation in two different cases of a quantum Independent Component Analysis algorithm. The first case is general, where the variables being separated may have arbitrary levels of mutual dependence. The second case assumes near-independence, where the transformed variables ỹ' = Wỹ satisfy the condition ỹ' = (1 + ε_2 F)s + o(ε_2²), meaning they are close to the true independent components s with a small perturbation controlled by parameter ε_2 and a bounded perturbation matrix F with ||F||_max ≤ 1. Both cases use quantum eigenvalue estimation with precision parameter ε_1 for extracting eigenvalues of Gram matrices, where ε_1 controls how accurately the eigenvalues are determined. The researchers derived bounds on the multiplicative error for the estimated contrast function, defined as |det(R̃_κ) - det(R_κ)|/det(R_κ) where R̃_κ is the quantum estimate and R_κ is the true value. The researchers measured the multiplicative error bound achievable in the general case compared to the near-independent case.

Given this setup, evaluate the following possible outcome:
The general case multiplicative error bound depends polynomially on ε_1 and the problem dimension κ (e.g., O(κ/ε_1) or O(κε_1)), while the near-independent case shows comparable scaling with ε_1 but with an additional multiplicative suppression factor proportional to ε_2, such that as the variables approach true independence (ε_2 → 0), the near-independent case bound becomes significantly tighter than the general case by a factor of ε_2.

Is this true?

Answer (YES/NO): NO